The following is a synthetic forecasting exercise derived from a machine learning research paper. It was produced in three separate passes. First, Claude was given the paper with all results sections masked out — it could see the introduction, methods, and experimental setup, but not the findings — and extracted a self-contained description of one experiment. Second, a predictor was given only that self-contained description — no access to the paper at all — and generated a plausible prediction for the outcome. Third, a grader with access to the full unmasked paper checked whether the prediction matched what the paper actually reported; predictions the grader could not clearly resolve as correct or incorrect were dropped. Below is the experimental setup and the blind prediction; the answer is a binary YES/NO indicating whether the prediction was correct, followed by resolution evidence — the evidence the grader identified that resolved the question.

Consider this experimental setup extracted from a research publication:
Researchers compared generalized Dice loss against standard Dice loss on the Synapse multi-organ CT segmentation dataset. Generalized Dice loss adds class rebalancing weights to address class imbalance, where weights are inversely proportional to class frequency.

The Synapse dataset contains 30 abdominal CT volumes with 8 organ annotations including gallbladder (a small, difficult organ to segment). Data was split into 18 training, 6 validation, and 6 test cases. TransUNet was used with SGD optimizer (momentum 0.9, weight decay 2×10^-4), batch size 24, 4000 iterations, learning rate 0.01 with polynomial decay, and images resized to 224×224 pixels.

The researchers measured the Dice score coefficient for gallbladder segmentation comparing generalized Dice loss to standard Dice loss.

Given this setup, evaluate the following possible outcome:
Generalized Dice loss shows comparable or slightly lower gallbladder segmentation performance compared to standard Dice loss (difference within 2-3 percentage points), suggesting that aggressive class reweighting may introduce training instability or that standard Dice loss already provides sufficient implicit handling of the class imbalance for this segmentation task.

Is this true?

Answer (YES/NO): YES